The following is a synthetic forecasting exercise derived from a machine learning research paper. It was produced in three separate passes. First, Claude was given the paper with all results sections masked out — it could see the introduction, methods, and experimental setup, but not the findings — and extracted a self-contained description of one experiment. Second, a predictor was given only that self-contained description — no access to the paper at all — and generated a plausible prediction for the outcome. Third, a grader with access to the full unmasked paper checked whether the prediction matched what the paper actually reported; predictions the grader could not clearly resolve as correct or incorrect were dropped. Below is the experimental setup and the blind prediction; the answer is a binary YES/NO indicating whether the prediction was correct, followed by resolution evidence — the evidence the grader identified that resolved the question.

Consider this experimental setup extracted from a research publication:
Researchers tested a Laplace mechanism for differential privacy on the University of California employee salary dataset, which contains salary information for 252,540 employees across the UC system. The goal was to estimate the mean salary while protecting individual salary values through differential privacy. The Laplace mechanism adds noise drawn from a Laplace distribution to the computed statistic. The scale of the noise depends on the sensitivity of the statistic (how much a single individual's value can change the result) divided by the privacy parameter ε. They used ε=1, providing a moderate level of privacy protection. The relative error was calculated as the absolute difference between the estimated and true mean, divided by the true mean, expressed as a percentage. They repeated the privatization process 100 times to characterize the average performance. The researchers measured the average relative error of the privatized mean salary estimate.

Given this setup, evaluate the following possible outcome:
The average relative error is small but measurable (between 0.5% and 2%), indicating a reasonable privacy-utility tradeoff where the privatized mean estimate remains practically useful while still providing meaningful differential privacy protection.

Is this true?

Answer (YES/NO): NO